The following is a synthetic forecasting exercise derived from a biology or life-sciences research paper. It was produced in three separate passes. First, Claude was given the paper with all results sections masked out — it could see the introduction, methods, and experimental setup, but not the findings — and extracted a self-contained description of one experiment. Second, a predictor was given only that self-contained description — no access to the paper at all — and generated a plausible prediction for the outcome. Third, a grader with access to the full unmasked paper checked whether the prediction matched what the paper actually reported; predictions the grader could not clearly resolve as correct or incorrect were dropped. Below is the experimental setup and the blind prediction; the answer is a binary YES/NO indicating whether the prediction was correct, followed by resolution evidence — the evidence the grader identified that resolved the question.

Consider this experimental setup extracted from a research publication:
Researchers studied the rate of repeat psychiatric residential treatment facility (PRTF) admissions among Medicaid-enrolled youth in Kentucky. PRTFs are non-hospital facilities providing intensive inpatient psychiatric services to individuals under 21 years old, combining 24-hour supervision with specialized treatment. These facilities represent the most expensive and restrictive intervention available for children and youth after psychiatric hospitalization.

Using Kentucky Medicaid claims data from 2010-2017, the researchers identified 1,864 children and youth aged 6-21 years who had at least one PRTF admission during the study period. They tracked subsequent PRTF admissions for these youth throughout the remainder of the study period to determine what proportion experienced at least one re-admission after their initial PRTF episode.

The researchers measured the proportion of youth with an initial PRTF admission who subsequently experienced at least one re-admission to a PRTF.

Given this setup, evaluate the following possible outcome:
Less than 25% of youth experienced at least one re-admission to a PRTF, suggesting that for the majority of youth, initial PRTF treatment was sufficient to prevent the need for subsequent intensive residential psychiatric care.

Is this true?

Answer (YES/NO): NO